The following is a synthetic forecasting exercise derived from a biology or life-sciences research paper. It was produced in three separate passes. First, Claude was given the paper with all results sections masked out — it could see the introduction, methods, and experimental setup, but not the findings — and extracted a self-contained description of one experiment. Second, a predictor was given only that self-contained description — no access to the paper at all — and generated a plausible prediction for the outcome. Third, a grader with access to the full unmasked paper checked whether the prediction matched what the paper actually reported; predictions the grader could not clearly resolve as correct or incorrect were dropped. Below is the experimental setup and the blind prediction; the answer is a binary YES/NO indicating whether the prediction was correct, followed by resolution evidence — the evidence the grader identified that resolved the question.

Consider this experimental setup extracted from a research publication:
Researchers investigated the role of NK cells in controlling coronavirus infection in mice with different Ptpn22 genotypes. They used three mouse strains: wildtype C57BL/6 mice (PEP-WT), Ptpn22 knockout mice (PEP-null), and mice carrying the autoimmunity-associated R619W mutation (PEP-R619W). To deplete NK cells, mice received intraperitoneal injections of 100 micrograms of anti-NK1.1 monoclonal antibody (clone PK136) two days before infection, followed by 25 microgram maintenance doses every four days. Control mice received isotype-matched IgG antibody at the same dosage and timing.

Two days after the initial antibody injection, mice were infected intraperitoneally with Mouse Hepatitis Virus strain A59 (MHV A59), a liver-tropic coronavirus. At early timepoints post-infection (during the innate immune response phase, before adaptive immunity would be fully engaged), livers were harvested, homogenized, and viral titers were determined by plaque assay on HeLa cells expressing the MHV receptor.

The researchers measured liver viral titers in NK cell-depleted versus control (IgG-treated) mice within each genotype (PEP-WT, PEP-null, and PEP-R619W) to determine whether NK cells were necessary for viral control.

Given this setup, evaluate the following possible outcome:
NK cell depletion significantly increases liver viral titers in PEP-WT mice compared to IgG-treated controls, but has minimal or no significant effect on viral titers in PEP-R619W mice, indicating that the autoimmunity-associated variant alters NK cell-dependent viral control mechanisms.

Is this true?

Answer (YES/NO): NO